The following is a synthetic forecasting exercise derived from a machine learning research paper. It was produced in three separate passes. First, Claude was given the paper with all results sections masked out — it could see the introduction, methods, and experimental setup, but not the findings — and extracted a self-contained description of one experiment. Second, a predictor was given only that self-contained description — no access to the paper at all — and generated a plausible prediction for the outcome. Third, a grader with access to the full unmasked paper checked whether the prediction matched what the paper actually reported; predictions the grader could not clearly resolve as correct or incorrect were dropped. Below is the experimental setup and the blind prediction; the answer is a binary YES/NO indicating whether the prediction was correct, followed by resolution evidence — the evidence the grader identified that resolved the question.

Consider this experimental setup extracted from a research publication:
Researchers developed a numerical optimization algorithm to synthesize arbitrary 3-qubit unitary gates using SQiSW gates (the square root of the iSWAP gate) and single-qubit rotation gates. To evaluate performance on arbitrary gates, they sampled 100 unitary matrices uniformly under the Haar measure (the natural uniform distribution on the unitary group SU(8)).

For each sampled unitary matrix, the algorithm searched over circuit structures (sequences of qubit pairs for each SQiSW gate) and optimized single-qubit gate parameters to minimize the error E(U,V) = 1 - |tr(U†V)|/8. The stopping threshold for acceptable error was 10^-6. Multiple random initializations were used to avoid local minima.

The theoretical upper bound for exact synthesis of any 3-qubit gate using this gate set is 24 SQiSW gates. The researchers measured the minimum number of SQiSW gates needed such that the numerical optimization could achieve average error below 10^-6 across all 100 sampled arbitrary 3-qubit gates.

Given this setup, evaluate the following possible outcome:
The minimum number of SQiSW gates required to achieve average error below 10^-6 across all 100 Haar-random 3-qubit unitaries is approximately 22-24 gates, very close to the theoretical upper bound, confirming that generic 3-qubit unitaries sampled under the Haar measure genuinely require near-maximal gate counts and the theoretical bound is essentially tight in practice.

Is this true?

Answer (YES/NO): NO